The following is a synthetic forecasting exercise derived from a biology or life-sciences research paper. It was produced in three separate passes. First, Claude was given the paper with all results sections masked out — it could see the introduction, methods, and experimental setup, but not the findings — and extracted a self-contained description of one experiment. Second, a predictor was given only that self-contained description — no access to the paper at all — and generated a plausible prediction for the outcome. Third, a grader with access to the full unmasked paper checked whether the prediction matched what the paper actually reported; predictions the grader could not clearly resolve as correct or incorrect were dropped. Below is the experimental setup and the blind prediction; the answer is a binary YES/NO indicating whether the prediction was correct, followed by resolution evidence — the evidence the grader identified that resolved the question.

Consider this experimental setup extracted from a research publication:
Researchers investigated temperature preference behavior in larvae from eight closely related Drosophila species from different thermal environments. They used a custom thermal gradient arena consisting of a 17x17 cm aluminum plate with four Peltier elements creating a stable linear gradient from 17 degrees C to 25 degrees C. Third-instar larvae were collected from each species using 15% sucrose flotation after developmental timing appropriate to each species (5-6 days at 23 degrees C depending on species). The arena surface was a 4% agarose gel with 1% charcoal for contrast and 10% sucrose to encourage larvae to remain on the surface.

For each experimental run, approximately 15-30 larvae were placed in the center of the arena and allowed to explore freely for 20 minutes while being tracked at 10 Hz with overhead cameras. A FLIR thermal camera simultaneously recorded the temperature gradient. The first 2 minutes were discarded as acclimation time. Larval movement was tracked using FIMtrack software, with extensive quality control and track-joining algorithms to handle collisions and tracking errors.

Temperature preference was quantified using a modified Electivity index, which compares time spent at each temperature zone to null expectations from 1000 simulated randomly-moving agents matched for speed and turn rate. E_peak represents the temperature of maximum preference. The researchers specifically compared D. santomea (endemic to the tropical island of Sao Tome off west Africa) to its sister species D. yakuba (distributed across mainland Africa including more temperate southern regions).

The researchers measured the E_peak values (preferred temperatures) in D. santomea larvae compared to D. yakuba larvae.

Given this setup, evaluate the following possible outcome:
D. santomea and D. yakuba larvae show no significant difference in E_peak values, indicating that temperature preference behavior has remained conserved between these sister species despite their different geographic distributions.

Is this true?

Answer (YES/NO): NO